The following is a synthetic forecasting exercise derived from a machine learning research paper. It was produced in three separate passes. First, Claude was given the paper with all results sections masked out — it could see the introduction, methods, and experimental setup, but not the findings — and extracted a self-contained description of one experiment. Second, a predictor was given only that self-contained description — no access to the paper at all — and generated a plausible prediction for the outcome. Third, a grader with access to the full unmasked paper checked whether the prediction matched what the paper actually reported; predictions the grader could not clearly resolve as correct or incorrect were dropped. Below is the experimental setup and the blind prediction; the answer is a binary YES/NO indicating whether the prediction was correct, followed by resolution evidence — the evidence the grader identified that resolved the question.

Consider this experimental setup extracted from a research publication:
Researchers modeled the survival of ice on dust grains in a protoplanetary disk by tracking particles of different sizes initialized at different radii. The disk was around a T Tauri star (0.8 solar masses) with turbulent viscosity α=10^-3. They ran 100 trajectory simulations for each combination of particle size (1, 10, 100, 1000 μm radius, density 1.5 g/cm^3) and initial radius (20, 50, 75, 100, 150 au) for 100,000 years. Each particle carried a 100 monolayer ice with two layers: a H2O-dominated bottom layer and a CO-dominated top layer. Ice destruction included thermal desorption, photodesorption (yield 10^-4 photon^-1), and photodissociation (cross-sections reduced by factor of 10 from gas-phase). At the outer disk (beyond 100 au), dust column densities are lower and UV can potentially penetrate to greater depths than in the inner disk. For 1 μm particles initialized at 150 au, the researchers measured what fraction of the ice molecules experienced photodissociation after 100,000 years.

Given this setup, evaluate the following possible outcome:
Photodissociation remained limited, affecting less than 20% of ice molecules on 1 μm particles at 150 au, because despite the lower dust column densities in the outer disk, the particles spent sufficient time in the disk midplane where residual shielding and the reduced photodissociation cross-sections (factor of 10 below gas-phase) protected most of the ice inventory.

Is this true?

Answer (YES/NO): NO